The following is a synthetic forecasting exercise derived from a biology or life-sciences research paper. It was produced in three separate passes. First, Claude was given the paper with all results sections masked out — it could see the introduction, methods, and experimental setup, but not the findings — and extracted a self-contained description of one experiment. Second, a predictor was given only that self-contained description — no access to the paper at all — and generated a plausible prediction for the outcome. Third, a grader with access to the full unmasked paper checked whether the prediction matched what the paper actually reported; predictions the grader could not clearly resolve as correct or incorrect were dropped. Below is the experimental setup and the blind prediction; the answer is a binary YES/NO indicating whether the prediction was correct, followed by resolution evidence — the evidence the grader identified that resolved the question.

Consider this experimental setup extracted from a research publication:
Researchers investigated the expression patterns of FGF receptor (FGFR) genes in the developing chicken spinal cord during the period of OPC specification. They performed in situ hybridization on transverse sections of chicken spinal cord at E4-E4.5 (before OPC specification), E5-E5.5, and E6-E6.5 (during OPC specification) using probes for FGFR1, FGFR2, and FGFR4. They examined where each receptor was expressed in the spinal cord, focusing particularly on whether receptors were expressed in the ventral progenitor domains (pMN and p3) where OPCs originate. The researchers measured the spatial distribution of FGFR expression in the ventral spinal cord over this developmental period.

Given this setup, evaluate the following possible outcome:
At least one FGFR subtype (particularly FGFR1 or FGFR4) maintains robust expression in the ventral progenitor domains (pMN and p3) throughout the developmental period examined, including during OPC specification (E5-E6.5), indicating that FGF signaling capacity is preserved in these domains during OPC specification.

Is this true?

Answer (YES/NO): YES